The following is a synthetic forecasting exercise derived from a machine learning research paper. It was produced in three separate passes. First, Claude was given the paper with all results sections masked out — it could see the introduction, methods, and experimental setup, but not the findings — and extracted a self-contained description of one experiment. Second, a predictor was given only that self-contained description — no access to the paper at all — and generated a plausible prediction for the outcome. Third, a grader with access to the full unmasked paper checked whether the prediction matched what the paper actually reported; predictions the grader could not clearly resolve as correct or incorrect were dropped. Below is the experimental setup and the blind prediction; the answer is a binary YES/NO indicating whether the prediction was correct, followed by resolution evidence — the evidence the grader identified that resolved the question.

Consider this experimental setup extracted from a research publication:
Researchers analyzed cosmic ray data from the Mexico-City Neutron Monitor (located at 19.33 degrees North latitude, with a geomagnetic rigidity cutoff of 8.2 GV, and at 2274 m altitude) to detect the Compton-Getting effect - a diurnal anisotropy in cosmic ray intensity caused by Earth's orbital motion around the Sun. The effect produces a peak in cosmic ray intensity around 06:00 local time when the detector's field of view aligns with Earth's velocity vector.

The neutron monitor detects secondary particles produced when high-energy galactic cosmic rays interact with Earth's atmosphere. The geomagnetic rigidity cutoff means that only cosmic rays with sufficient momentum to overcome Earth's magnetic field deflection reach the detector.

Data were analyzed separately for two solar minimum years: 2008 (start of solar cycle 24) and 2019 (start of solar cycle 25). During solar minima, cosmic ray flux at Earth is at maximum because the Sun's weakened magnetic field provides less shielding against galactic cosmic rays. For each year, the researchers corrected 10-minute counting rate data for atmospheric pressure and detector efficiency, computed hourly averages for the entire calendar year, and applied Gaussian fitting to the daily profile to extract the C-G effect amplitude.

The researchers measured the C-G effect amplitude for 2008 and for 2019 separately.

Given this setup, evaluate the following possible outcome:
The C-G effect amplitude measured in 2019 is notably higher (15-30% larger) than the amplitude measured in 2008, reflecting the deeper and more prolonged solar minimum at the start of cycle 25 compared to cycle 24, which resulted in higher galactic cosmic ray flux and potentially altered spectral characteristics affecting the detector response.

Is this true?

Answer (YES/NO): NO